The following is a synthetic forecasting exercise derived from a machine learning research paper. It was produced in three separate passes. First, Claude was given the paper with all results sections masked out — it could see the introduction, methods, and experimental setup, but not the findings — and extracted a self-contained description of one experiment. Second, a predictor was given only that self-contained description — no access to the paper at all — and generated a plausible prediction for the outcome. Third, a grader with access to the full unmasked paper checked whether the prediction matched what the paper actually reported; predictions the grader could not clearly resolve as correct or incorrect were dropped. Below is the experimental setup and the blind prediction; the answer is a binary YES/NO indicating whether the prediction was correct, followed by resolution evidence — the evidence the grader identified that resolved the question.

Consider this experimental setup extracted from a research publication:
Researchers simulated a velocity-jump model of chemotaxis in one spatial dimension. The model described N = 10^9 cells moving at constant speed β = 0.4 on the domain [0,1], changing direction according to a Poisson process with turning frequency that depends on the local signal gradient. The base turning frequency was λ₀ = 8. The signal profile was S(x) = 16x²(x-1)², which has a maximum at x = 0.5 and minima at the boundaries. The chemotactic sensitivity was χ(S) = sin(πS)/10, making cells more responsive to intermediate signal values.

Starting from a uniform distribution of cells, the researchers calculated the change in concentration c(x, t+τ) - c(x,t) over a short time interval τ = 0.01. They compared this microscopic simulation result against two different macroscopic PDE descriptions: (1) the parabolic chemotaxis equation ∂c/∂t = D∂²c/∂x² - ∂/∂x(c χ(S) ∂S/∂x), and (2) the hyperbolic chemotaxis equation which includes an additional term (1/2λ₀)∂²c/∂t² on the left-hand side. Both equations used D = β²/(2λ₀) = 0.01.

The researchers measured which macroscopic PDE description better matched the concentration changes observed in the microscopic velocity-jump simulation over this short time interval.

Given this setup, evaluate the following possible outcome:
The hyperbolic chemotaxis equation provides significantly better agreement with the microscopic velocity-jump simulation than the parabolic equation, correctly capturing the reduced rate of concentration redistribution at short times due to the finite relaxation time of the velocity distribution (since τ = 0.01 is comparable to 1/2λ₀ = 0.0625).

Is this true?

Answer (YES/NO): YES